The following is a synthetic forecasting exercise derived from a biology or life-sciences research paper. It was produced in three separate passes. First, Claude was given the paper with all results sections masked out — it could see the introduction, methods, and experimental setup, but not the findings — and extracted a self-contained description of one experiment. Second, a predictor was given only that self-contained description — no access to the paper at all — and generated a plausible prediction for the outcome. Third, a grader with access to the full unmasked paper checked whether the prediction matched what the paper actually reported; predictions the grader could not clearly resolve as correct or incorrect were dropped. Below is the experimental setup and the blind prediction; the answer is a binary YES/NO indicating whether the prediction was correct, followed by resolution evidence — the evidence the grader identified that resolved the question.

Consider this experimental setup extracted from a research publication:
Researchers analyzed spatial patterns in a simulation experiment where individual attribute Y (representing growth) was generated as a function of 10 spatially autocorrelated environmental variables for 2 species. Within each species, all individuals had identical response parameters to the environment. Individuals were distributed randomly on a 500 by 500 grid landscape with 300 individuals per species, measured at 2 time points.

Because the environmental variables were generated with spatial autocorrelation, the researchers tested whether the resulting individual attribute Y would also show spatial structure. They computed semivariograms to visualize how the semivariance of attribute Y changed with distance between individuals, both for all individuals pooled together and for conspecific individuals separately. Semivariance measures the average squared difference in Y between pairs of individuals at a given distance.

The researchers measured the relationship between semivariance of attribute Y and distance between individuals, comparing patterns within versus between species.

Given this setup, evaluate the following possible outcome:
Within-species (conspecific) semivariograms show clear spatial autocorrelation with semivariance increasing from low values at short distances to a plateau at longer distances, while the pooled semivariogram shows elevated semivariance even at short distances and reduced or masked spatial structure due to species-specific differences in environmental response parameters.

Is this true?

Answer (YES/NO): NO